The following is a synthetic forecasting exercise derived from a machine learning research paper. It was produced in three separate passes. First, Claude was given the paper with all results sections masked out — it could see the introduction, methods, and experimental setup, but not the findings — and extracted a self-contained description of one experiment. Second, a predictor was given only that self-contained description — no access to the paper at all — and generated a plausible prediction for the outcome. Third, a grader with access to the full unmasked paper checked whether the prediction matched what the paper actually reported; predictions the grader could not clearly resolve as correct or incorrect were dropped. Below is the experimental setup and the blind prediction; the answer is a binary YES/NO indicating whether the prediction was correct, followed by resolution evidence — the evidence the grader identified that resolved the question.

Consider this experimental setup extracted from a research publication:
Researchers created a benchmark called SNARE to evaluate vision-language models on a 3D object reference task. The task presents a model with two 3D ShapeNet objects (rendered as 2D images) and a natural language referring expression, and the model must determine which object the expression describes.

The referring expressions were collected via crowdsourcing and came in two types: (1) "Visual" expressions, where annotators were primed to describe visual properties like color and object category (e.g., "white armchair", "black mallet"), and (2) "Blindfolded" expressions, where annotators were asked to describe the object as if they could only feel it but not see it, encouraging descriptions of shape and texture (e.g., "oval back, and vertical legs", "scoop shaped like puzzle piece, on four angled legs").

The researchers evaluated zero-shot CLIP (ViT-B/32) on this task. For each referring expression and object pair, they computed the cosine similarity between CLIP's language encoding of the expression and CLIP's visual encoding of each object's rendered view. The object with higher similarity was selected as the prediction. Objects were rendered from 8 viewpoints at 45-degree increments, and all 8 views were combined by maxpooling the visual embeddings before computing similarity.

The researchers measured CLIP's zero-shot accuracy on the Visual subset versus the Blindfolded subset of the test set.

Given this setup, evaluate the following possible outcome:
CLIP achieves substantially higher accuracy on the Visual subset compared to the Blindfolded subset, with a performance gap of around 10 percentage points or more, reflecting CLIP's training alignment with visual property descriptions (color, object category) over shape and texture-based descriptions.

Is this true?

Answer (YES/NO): YES